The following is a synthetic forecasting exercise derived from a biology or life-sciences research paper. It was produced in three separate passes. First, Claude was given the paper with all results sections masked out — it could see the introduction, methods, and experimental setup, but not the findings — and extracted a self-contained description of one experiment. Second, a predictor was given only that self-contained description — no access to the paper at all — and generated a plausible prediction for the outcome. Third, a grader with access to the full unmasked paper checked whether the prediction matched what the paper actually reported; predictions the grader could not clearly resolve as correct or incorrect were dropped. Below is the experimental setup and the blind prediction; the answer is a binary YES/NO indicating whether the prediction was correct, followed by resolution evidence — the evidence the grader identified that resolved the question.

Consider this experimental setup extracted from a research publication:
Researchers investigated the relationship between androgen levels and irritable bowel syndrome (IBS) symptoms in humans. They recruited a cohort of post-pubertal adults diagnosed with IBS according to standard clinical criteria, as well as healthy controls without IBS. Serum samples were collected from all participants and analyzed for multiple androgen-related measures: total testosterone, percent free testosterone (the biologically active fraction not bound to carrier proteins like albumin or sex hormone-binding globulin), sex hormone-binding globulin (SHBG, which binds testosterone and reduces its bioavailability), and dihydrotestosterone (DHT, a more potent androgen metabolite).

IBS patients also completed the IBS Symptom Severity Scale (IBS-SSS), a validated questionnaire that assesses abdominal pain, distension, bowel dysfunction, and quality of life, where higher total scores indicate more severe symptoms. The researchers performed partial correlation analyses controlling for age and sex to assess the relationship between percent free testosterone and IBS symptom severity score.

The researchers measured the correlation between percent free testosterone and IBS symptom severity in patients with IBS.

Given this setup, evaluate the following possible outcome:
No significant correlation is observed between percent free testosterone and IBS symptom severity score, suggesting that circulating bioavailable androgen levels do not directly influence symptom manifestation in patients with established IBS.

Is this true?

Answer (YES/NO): NO